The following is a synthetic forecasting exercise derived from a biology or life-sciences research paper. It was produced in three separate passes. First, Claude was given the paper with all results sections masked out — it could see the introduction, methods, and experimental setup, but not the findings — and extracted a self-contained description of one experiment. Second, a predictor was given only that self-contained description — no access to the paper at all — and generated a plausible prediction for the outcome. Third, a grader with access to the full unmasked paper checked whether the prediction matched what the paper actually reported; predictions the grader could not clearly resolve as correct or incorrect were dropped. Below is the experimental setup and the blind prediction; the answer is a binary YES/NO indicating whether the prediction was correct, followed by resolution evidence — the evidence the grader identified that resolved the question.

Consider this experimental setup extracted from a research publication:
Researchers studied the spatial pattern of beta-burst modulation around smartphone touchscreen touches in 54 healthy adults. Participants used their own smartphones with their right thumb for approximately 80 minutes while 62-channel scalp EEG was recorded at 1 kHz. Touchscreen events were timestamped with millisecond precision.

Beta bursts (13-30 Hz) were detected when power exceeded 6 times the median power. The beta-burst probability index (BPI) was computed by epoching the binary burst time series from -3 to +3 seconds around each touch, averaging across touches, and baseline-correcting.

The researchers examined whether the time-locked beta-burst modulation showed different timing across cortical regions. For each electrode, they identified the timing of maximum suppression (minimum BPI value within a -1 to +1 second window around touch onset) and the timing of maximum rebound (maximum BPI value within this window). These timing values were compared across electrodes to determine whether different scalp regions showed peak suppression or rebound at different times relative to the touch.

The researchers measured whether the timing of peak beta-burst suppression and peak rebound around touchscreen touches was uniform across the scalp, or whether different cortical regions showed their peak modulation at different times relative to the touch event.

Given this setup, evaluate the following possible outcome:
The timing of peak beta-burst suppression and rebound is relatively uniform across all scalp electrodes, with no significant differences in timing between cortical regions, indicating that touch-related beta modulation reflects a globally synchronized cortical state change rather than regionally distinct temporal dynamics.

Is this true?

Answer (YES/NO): NO